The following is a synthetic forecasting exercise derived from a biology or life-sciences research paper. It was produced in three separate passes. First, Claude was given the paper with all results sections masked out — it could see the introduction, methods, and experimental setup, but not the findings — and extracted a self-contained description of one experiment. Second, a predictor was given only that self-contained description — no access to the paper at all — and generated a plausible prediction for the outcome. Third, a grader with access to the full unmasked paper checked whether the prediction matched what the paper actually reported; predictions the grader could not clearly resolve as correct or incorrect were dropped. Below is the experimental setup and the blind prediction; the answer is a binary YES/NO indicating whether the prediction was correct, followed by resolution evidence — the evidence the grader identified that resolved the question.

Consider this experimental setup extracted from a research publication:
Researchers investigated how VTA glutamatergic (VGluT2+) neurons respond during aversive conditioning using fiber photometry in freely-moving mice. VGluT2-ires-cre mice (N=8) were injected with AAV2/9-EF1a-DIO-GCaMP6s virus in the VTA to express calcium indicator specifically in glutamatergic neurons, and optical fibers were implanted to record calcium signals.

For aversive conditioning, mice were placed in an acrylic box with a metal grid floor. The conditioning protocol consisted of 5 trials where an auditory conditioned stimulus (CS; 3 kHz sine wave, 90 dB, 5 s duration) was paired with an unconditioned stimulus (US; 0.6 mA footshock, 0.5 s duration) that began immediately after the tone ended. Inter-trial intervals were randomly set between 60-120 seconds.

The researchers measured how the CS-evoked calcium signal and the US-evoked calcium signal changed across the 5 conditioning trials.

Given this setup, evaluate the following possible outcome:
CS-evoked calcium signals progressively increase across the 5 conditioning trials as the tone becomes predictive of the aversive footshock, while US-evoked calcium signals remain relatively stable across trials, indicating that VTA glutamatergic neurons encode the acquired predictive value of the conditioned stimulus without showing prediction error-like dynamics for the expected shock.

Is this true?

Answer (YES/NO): YES